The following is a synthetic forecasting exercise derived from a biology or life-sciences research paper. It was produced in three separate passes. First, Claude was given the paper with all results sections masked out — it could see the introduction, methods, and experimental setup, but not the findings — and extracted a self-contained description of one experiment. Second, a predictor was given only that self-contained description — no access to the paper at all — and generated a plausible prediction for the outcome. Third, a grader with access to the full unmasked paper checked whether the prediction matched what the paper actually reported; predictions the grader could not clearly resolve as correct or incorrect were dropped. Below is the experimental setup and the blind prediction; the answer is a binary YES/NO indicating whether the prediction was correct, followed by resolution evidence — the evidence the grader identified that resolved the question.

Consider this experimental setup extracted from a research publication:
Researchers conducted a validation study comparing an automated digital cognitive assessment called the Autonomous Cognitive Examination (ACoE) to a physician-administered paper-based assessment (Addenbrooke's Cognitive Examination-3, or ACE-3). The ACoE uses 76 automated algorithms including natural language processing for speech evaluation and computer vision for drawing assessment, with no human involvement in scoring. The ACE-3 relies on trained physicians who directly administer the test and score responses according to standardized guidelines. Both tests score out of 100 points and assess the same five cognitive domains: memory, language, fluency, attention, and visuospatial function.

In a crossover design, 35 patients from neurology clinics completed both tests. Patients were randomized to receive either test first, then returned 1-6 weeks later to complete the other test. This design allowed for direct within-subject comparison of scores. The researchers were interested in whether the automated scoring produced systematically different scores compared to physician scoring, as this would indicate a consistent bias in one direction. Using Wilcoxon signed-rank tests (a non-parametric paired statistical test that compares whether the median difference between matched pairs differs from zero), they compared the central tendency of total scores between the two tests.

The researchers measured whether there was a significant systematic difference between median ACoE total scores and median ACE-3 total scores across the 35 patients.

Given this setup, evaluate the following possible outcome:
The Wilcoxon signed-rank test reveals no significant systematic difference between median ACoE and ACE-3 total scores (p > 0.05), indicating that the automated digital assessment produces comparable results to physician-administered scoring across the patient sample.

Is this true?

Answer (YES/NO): YES